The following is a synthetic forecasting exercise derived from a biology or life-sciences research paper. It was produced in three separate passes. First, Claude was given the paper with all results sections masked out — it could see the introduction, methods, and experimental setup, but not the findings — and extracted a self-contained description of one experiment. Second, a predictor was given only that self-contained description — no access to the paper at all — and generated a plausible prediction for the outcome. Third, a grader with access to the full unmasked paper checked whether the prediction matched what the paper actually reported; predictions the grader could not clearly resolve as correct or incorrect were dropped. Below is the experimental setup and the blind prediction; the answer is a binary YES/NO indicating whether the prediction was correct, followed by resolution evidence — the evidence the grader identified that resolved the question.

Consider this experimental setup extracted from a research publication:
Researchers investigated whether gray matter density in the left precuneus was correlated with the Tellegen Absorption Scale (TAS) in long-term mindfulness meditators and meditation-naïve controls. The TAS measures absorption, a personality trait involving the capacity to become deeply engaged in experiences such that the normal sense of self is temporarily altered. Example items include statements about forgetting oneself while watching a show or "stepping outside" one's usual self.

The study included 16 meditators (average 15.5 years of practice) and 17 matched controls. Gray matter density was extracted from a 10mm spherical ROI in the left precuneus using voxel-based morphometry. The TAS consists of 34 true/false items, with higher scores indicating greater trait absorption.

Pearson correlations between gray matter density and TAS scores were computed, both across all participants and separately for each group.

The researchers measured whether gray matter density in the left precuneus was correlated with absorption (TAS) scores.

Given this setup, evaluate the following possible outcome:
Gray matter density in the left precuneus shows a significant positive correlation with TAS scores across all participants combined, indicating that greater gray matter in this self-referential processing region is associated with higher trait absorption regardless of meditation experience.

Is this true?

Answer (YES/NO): NO